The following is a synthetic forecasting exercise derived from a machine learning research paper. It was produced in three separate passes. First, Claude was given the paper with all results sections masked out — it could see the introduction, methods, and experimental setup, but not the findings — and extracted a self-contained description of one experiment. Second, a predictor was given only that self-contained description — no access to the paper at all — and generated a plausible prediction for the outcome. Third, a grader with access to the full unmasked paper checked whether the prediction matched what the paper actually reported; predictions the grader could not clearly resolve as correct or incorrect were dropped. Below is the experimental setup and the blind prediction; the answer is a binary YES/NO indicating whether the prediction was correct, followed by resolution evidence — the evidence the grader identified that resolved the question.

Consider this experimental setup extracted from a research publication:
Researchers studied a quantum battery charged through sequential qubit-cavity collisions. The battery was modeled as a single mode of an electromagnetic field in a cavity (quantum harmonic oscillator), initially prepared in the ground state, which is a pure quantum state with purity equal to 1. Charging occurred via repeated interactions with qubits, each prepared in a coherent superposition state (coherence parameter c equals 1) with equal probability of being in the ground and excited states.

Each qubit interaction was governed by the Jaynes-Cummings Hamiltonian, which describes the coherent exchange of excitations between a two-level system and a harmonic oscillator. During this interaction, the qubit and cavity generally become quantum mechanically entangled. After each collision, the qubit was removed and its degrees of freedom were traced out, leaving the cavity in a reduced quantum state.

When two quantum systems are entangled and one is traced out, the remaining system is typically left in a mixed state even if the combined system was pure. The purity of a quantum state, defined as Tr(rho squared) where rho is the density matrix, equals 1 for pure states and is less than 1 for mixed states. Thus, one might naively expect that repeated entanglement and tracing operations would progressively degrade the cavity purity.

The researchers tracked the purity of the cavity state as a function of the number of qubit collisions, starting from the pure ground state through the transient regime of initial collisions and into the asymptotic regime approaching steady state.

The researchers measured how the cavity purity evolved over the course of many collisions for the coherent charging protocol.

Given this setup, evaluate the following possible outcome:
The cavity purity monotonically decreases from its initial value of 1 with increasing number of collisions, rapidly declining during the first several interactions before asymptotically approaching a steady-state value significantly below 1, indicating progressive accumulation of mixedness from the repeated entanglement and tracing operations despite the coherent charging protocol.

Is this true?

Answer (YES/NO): NO